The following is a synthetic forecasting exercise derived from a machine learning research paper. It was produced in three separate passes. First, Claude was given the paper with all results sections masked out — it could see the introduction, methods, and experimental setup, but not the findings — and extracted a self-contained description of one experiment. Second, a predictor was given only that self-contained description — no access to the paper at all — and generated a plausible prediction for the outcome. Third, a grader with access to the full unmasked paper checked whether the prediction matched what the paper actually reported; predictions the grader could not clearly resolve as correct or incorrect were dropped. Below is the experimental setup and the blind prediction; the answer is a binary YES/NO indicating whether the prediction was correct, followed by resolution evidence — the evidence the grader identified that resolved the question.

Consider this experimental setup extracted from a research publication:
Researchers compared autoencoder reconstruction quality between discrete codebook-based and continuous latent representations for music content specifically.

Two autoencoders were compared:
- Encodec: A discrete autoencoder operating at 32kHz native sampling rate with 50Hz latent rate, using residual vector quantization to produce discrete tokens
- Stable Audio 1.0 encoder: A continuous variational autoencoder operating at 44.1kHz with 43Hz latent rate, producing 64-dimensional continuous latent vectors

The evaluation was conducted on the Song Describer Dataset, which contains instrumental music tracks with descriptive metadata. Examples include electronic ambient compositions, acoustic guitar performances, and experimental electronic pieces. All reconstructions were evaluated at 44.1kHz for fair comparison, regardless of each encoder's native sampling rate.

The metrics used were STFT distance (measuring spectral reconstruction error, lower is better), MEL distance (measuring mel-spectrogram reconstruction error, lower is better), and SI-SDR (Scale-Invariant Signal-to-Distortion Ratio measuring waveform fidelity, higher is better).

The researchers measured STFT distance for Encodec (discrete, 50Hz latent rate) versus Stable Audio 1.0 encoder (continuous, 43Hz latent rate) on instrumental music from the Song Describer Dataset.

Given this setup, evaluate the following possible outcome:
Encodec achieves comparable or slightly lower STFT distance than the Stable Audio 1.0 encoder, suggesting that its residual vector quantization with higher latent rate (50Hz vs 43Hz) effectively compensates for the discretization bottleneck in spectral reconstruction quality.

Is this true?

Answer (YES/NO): NO